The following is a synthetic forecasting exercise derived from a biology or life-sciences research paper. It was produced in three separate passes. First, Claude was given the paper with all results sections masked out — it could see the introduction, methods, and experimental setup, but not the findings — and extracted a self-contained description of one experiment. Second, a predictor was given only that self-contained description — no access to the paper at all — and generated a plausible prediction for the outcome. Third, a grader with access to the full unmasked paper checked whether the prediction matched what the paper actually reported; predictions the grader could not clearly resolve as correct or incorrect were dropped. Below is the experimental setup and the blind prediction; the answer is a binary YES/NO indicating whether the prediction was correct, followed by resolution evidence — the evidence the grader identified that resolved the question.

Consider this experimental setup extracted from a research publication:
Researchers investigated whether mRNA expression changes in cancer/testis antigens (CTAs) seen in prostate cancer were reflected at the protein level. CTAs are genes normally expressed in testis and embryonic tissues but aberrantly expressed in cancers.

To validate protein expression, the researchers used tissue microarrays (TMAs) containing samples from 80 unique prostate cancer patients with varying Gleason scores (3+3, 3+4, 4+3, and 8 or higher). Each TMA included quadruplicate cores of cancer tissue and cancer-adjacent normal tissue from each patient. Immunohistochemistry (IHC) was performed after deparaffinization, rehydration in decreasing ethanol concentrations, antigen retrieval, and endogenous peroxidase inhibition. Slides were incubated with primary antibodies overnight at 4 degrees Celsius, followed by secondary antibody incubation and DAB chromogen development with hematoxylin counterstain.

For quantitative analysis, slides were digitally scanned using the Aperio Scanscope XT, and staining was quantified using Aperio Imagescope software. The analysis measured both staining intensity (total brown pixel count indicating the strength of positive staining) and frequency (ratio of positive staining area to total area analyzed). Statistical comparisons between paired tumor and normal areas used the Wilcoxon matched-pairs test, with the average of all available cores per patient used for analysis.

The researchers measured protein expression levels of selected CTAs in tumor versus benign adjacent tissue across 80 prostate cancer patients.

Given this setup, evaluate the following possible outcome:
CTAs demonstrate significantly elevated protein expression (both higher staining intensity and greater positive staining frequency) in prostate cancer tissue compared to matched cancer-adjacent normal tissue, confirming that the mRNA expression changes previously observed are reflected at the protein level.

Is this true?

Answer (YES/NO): NO